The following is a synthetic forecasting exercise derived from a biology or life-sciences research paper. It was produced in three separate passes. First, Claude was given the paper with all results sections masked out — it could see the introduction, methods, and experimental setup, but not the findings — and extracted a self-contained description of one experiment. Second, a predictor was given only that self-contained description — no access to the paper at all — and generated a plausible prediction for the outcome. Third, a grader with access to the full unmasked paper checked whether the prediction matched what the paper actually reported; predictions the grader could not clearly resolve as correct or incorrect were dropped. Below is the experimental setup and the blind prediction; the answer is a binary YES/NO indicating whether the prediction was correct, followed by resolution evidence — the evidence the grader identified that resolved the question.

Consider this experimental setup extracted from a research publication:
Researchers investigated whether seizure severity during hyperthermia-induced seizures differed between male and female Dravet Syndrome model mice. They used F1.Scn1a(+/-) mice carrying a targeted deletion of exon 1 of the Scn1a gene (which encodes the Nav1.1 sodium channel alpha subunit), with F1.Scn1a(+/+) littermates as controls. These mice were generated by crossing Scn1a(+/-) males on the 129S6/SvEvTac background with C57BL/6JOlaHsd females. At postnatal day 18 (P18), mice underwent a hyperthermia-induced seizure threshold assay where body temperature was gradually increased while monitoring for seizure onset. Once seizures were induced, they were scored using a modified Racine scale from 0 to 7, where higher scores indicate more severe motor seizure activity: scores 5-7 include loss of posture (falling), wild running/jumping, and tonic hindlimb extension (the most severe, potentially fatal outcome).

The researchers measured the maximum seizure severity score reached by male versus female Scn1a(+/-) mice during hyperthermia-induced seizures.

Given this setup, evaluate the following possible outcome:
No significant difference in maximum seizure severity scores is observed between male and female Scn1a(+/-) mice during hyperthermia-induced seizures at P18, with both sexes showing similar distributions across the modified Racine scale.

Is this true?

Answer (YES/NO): YES